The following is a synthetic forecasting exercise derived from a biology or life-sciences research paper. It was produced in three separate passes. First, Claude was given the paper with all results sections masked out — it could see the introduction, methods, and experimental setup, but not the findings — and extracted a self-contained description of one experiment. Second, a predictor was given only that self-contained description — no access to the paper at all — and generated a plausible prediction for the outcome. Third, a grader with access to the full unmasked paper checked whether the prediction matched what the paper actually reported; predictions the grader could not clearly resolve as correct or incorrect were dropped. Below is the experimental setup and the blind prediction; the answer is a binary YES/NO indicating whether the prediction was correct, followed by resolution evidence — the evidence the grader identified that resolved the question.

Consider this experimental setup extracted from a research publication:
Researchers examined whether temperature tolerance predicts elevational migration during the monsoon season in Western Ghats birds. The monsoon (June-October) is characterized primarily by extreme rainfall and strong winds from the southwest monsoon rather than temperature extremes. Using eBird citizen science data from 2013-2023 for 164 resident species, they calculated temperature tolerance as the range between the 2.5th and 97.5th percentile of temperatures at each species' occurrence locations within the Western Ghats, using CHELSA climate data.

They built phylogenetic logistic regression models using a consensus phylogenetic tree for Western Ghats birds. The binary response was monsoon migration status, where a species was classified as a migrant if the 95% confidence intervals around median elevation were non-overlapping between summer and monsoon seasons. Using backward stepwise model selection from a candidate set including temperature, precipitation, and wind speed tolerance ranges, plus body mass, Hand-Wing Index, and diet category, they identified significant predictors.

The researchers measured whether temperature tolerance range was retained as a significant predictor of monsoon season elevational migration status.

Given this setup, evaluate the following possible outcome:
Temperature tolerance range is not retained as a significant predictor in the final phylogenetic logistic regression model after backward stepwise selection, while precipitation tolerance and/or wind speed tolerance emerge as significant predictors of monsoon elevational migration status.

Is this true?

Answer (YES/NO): NO